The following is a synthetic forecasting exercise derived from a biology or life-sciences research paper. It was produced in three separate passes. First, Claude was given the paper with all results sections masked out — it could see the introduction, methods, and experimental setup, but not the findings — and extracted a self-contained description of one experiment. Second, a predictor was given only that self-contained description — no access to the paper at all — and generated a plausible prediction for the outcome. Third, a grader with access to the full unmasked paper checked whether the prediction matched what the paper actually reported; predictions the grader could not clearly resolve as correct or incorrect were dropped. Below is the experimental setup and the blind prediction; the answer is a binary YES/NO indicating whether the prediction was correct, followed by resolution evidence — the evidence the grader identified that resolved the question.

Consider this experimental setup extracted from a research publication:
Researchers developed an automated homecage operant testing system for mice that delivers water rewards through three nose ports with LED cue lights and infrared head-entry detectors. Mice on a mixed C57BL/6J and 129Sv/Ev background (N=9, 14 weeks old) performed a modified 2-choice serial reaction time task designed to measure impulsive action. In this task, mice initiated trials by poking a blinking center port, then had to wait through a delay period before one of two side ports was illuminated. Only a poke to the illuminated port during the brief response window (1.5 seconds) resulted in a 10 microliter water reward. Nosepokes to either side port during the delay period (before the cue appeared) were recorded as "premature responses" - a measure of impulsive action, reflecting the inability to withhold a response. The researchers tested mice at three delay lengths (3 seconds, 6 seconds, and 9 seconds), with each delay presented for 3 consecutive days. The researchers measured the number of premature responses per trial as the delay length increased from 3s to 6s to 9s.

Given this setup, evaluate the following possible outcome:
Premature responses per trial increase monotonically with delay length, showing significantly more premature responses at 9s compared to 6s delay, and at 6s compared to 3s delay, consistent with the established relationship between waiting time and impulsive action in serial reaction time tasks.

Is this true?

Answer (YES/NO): NO